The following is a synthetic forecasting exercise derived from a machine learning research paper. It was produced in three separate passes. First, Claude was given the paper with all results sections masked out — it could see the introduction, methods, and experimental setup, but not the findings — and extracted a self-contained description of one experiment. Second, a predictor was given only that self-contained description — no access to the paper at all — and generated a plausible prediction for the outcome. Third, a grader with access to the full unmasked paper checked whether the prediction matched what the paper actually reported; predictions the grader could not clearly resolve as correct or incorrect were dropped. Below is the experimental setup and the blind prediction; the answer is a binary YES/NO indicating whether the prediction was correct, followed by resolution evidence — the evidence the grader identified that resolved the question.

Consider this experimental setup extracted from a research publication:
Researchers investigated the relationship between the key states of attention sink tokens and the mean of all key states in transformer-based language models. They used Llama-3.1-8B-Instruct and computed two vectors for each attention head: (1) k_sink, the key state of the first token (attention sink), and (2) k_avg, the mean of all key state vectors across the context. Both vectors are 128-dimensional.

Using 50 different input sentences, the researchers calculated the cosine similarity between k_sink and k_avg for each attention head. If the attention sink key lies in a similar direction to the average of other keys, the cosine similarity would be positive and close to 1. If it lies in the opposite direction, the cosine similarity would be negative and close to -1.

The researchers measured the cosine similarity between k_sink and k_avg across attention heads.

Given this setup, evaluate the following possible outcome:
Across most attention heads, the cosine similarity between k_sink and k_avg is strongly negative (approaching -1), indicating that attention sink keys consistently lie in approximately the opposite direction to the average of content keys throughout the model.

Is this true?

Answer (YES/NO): YES